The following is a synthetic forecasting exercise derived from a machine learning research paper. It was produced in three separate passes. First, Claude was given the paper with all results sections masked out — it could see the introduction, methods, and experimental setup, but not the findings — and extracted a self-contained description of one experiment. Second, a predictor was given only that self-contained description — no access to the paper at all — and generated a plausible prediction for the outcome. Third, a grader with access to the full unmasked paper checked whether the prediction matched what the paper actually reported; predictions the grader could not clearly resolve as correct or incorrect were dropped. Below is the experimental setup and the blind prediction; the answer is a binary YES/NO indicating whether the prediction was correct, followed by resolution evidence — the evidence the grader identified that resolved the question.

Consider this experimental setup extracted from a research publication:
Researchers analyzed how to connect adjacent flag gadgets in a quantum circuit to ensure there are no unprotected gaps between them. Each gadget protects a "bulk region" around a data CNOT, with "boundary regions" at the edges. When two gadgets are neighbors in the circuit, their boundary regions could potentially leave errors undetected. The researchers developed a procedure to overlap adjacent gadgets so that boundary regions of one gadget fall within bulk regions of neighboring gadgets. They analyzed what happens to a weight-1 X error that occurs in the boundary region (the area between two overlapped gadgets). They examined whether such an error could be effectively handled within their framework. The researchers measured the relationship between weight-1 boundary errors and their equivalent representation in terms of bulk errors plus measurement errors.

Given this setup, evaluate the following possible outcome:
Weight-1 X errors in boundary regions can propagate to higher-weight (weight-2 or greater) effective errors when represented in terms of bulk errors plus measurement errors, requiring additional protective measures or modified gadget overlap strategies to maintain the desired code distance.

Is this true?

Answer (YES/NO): NO